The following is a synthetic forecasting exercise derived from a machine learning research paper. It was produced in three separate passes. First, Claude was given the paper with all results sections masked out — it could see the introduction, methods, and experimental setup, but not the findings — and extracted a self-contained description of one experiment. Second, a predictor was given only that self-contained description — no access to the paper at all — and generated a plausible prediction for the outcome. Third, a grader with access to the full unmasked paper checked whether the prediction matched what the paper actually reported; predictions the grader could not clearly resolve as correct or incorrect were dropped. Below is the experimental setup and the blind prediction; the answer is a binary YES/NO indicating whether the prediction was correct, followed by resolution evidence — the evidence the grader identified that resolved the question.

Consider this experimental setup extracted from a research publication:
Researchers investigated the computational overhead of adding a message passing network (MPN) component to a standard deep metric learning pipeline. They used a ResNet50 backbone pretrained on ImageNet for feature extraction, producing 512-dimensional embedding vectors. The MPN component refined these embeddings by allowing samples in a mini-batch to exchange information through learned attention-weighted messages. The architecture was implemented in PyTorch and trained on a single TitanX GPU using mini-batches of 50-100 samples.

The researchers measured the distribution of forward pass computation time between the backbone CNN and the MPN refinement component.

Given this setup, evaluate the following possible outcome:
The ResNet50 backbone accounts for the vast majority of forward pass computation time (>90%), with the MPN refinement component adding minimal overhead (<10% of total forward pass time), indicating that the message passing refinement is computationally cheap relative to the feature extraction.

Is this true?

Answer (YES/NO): NO